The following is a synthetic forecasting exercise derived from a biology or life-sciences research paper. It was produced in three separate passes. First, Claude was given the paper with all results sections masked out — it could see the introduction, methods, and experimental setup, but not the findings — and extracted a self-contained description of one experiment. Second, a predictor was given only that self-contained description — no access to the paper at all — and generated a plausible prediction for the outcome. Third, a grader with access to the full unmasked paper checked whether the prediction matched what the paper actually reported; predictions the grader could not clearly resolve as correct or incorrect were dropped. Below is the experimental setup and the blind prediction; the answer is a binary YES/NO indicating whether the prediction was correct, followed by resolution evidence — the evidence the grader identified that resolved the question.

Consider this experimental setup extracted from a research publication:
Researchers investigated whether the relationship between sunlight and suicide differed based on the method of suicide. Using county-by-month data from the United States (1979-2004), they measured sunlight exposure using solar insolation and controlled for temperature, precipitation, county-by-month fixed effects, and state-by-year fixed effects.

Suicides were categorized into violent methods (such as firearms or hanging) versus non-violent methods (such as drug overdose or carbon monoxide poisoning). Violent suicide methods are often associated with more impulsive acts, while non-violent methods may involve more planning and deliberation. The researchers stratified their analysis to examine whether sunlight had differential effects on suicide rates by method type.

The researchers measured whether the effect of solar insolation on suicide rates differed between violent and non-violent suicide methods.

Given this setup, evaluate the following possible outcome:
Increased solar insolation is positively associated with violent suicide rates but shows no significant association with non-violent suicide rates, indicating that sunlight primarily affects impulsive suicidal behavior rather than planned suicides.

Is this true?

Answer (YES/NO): NO